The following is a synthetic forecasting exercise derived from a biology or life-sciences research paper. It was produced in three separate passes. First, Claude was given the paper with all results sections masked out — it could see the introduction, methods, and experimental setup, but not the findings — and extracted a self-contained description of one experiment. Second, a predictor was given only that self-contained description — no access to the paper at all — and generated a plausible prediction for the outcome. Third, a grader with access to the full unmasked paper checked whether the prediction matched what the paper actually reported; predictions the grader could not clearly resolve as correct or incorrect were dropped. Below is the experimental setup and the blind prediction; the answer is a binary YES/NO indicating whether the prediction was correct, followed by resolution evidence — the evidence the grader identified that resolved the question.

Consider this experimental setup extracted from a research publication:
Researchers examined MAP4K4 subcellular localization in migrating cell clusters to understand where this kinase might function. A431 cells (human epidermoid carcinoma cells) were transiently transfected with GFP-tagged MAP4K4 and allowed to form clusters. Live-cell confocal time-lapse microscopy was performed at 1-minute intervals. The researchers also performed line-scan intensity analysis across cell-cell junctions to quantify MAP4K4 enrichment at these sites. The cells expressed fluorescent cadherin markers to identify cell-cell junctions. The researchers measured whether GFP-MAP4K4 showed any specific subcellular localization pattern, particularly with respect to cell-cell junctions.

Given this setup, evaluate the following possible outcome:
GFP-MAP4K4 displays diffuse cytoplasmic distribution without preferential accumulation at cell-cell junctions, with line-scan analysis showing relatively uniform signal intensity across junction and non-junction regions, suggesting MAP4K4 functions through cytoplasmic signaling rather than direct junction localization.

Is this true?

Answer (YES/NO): NO